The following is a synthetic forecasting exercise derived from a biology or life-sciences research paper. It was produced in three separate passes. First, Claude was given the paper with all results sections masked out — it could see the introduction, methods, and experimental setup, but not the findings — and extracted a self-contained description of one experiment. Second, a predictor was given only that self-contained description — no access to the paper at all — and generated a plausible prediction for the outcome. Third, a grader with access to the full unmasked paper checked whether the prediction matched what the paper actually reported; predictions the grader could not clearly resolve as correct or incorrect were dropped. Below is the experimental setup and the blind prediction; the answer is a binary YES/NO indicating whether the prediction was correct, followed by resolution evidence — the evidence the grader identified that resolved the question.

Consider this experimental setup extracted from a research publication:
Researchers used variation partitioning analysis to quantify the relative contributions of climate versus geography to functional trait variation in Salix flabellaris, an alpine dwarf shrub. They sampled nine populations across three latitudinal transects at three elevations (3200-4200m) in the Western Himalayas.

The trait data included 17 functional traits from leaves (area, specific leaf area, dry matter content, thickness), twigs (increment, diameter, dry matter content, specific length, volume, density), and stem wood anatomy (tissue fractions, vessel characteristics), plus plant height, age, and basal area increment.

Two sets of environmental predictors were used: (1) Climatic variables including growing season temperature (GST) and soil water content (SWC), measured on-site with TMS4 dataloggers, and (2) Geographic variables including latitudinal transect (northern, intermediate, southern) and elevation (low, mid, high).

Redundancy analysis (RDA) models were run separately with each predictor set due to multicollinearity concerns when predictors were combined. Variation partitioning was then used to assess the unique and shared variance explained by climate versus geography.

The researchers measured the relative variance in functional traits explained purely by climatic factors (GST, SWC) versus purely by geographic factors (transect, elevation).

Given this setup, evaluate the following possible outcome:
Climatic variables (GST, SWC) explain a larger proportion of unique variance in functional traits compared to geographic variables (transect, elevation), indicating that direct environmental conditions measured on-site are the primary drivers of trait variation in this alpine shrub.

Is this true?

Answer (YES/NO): NO